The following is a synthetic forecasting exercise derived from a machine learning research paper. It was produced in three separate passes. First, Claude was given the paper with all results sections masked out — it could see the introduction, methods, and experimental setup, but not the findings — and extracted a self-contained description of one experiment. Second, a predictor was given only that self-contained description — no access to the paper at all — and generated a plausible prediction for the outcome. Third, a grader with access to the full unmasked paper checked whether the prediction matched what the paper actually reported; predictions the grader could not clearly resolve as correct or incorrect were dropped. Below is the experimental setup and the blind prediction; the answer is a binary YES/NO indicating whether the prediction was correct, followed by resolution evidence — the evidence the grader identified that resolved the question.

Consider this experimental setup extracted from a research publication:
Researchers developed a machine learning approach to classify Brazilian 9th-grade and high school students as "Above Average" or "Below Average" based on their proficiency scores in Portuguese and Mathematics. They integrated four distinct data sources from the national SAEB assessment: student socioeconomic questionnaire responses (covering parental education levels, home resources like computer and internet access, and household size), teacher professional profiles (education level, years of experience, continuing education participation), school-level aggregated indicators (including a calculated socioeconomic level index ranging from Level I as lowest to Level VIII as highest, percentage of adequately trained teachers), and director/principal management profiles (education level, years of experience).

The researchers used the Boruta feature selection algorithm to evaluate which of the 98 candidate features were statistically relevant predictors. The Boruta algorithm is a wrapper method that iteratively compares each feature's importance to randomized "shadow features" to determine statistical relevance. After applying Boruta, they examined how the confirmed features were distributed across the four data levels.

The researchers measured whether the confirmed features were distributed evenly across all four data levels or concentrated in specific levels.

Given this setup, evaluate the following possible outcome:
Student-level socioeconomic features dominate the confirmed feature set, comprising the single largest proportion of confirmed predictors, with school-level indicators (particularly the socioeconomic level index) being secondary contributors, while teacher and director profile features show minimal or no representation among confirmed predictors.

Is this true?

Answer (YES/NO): NO